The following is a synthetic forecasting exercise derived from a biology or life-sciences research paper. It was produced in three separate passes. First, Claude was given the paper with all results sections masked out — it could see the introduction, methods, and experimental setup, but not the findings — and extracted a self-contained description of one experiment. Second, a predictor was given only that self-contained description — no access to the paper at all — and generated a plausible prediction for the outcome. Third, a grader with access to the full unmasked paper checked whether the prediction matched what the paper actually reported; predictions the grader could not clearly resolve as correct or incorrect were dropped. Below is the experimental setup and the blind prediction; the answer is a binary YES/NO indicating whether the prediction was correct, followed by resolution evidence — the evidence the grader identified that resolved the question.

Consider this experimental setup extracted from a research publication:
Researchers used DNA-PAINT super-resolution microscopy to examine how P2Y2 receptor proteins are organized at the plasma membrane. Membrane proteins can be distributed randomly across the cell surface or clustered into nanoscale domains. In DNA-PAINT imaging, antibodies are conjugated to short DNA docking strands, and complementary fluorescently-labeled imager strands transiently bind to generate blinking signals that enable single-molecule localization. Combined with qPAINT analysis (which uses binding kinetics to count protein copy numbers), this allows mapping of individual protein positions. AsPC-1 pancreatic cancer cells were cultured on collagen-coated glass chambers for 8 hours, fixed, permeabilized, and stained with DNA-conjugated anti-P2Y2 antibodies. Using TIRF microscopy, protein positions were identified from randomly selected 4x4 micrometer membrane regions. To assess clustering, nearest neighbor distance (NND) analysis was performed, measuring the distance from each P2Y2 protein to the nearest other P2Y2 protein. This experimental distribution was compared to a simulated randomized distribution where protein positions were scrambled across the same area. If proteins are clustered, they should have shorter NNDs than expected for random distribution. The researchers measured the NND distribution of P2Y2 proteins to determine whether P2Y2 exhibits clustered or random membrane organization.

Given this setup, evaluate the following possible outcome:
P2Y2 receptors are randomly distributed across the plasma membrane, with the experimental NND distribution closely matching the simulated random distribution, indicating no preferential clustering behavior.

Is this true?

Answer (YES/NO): NO